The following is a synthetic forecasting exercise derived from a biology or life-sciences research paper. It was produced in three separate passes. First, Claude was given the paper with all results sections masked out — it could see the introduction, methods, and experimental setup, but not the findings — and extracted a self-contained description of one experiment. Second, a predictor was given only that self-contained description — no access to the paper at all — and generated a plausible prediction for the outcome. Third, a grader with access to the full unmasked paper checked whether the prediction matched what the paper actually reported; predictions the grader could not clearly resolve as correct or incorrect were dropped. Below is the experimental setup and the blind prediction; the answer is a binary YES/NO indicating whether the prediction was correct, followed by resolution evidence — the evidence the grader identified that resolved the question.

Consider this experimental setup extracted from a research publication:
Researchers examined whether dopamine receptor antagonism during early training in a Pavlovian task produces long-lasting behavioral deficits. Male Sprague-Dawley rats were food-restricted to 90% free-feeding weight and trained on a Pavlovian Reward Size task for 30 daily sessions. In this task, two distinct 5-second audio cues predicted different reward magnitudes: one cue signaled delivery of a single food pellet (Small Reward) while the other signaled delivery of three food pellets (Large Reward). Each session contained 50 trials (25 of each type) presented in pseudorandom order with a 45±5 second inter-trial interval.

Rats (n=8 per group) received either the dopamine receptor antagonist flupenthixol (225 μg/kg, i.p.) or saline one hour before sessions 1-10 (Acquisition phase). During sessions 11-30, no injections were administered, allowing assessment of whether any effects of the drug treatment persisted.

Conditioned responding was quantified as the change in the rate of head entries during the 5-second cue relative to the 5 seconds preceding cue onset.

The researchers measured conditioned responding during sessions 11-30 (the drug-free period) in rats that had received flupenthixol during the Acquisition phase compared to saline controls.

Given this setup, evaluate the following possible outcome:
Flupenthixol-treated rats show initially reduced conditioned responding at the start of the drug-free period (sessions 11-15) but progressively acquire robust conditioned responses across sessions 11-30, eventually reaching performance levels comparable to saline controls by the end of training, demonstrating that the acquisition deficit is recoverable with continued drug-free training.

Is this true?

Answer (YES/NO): YES